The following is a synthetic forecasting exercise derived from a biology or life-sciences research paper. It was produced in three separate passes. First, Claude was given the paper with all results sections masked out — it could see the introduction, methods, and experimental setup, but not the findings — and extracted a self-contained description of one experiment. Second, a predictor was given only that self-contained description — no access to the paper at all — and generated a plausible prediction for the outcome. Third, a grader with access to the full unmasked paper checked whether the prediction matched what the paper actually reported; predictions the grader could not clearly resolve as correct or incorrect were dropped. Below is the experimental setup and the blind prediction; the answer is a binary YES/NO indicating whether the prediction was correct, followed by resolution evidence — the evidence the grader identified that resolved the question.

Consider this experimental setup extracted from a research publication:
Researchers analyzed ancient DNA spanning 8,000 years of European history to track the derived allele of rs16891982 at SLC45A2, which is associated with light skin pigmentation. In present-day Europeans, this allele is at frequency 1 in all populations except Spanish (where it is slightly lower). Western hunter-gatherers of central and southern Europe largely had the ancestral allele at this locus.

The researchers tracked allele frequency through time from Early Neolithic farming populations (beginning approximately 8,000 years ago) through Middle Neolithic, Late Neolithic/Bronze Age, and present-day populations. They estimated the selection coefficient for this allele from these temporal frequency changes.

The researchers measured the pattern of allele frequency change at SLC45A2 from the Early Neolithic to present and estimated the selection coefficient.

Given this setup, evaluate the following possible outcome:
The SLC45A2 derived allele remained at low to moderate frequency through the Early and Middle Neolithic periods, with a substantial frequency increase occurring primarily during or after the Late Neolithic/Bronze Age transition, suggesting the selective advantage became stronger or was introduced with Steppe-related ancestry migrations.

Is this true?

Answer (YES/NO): NO